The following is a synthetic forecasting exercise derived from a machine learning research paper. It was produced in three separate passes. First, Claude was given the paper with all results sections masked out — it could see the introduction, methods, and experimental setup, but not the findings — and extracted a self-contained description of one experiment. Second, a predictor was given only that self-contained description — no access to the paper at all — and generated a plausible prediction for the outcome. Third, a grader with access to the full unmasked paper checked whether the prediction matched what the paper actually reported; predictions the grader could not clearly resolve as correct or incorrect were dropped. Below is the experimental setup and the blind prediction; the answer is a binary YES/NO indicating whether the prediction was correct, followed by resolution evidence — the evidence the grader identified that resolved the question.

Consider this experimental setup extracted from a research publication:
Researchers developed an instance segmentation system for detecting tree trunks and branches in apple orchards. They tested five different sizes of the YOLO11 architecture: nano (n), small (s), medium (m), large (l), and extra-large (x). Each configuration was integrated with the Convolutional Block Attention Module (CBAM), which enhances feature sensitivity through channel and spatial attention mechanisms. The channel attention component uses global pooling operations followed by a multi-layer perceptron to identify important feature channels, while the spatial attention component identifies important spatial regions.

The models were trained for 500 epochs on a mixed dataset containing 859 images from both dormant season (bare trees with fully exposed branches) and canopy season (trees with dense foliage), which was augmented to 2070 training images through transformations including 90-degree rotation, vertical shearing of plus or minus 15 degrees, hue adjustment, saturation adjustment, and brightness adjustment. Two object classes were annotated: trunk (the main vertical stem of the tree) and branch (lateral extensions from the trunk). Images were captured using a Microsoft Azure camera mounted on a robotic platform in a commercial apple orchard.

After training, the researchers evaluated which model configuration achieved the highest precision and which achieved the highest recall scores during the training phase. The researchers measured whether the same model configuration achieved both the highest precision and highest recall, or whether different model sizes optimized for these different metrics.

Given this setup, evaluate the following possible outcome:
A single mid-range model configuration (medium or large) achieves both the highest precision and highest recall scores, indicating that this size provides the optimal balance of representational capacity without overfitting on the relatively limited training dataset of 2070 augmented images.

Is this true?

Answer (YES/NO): NO